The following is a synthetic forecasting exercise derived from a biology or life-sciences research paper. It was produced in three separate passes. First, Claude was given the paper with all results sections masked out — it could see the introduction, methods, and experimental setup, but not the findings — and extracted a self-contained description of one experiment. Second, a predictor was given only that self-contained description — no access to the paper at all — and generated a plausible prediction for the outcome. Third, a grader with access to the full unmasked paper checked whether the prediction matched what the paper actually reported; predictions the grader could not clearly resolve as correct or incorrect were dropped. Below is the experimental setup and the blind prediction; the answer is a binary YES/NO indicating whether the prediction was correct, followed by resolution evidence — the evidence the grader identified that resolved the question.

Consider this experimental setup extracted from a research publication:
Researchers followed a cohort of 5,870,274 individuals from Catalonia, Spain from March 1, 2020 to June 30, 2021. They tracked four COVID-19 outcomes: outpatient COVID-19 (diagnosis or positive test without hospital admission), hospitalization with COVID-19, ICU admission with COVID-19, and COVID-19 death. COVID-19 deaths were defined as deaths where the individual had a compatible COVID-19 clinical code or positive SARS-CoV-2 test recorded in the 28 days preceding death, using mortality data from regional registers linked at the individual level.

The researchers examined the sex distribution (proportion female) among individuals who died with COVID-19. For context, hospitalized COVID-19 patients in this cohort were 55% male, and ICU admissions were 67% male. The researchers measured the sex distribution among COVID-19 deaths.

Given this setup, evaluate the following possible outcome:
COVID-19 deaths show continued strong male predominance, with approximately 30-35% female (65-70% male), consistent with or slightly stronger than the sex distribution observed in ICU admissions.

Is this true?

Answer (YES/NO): NO